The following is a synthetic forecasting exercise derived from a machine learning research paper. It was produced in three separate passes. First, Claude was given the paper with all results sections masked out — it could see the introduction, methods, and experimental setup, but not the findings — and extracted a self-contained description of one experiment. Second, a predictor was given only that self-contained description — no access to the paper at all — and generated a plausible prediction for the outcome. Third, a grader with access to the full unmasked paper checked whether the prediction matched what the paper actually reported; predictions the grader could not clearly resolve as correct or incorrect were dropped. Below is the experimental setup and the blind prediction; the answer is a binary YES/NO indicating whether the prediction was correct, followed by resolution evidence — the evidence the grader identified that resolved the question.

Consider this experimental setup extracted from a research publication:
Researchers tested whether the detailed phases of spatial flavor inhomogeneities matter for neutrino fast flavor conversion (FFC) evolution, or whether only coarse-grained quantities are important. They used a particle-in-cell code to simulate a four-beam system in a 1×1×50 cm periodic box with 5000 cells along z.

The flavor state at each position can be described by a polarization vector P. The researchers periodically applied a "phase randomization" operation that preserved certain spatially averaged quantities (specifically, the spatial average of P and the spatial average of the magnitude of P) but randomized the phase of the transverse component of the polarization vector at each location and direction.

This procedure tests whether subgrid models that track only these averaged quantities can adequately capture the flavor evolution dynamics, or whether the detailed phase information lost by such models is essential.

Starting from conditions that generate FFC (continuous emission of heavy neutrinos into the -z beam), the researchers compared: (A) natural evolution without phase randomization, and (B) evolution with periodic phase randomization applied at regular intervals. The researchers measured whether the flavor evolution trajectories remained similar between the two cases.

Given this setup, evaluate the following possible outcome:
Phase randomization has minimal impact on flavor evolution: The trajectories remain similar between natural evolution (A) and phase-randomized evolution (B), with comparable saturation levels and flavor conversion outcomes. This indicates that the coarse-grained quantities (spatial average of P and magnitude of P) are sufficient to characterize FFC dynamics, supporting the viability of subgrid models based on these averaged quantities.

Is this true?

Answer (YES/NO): NO